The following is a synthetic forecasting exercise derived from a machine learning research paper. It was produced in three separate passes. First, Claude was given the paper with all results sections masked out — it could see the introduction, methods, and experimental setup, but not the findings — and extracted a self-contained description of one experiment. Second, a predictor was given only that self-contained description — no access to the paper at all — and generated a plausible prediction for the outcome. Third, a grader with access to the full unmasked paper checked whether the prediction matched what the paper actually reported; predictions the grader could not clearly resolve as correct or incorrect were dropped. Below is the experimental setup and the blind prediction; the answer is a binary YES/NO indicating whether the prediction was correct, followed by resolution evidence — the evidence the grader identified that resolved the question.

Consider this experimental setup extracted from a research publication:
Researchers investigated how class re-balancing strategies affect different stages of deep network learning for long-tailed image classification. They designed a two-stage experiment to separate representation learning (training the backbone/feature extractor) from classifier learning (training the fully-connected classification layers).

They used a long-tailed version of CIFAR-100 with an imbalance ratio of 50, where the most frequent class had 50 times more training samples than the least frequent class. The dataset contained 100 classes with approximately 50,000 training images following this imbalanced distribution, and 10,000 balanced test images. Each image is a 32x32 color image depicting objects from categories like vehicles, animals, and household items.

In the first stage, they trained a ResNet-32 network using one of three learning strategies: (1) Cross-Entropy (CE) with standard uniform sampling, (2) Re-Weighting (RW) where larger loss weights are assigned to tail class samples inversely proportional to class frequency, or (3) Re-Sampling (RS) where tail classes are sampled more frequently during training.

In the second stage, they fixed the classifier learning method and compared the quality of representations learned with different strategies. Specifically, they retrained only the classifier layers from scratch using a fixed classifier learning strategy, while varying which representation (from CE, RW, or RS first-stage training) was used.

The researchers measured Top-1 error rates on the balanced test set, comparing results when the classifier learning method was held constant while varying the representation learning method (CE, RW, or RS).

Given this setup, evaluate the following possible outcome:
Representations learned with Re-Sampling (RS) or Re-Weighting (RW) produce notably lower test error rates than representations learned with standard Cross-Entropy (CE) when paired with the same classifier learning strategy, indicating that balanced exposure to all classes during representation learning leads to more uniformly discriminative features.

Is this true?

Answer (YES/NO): NO